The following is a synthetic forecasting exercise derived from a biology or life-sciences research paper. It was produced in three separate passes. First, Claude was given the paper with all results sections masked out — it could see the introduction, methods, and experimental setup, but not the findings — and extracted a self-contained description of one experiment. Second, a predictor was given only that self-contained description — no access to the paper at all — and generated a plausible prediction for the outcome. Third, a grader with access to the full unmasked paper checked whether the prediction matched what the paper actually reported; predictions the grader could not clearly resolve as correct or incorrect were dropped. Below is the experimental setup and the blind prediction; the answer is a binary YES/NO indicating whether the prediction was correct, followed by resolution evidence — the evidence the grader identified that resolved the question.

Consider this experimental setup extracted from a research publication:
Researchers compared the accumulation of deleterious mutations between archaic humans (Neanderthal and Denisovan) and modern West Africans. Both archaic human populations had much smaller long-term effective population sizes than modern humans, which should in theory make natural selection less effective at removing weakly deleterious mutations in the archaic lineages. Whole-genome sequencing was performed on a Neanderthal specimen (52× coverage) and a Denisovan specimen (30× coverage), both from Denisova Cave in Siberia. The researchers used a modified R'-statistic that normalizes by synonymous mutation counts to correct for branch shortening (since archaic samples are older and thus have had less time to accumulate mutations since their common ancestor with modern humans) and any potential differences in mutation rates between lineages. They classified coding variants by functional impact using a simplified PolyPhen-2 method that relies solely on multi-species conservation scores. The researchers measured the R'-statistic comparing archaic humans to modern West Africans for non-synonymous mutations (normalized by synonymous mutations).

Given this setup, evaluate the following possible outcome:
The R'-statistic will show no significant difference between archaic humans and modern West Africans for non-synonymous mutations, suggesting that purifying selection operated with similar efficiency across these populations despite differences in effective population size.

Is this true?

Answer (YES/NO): NO